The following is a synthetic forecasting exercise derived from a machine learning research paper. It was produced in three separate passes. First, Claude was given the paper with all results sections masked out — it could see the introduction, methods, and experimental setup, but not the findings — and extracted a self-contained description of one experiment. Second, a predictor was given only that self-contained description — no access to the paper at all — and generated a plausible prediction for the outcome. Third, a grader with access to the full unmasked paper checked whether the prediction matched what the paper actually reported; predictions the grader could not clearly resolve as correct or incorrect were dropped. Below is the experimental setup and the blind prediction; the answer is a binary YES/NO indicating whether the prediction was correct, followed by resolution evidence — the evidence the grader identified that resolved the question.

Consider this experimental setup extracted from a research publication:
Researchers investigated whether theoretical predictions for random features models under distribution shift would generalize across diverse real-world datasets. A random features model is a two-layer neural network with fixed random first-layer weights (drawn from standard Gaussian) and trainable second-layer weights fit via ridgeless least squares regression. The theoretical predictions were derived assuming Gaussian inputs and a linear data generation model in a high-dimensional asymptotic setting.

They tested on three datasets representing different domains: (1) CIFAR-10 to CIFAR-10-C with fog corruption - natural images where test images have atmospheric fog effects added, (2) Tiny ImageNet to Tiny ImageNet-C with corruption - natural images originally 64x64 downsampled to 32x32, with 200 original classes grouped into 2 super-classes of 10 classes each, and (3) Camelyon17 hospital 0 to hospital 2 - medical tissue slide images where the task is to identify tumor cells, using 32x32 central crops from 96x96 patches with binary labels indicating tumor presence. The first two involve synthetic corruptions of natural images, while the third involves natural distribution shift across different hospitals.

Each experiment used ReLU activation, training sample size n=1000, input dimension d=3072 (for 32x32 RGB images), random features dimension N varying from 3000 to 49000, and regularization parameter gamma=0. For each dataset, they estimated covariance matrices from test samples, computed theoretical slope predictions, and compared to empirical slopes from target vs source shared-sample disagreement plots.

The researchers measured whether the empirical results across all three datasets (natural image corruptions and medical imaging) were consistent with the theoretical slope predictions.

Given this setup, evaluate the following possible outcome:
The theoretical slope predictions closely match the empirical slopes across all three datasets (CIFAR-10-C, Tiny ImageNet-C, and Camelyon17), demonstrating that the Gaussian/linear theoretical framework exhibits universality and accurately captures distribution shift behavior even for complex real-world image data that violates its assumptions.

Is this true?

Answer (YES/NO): YES